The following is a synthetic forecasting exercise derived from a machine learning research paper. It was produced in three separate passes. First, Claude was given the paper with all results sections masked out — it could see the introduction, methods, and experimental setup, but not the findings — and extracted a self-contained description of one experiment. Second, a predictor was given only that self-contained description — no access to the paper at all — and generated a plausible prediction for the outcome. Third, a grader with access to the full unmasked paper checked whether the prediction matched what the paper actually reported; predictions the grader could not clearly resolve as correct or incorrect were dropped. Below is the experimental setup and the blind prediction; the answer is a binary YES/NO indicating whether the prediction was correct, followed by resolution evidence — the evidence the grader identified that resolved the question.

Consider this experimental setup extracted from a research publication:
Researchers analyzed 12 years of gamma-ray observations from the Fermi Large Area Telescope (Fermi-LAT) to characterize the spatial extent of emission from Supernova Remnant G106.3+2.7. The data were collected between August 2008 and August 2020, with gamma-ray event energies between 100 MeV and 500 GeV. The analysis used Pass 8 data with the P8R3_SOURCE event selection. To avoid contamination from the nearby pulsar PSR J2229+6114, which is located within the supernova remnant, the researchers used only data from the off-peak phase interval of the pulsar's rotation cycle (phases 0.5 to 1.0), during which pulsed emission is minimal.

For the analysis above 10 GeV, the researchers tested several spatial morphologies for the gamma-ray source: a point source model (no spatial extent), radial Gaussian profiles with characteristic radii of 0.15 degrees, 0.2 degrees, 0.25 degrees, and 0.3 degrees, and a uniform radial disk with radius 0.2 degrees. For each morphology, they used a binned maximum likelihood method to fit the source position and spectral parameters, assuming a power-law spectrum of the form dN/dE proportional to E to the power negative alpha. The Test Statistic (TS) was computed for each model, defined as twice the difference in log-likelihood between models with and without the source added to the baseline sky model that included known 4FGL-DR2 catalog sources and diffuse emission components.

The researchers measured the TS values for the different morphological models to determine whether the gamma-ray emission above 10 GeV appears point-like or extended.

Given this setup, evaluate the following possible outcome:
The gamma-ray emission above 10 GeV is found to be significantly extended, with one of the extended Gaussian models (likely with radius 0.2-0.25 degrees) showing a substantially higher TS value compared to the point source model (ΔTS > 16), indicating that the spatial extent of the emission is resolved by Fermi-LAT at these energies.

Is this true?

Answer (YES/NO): NO